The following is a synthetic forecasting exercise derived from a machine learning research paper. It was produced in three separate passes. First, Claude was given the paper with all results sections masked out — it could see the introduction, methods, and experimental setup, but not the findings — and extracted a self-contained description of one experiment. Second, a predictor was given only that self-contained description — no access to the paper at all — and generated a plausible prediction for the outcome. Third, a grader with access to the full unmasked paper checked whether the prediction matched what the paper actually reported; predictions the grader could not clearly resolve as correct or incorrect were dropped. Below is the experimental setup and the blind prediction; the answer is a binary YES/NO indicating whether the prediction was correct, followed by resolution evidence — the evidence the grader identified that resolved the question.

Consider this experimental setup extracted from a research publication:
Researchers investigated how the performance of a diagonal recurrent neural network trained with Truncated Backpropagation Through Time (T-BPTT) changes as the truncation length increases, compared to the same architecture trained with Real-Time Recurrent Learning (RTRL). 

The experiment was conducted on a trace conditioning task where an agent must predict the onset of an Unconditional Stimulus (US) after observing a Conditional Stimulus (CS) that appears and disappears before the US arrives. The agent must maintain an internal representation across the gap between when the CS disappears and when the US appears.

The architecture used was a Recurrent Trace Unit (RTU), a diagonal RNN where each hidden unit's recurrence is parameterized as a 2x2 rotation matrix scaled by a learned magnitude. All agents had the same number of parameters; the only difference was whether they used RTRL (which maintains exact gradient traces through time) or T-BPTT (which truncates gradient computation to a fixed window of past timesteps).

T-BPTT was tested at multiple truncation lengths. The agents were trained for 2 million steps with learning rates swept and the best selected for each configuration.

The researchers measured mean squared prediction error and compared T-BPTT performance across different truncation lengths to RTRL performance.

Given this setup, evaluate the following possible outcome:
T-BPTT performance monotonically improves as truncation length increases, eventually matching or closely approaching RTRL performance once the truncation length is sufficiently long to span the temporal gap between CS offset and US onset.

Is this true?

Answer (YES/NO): YES